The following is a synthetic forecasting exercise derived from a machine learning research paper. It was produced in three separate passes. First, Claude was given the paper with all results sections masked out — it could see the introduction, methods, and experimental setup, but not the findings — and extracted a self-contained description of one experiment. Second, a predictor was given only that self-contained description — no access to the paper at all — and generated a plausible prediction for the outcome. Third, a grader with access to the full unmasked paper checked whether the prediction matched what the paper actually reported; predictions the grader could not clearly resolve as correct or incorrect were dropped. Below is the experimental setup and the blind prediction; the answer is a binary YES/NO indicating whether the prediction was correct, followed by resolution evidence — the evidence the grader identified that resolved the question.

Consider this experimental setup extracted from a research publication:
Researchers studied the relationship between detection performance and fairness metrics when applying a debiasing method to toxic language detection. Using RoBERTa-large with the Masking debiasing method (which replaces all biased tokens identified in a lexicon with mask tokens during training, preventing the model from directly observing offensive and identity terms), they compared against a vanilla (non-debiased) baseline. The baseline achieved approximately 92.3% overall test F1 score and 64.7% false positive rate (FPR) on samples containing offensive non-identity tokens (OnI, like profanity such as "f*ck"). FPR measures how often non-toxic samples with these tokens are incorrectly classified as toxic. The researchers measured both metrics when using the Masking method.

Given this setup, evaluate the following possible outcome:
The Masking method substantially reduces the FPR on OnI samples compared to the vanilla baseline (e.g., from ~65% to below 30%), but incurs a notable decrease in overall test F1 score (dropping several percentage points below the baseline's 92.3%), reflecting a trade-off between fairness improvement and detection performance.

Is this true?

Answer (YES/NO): NO